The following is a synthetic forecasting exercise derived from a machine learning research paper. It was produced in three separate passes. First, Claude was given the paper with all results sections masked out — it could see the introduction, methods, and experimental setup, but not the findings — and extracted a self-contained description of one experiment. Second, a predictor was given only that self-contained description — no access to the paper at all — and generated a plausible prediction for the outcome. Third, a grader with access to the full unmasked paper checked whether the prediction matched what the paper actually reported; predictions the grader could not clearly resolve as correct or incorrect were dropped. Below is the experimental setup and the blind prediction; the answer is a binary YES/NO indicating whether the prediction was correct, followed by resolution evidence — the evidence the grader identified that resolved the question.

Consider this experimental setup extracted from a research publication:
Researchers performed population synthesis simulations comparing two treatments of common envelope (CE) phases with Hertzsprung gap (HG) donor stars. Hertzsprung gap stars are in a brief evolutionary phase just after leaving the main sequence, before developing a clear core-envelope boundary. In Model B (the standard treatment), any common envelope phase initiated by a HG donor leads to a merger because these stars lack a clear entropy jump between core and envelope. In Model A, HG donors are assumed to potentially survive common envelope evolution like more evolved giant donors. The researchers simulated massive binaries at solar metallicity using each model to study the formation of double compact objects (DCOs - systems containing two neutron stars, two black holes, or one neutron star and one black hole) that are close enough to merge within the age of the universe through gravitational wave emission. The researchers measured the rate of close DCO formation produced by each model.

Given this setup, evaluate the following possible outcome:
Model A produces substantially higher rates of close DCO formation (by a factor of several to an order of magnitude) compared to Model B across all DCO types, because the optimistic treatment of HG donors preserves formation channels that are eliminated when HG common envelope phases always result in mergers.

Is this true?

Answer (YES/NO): NO